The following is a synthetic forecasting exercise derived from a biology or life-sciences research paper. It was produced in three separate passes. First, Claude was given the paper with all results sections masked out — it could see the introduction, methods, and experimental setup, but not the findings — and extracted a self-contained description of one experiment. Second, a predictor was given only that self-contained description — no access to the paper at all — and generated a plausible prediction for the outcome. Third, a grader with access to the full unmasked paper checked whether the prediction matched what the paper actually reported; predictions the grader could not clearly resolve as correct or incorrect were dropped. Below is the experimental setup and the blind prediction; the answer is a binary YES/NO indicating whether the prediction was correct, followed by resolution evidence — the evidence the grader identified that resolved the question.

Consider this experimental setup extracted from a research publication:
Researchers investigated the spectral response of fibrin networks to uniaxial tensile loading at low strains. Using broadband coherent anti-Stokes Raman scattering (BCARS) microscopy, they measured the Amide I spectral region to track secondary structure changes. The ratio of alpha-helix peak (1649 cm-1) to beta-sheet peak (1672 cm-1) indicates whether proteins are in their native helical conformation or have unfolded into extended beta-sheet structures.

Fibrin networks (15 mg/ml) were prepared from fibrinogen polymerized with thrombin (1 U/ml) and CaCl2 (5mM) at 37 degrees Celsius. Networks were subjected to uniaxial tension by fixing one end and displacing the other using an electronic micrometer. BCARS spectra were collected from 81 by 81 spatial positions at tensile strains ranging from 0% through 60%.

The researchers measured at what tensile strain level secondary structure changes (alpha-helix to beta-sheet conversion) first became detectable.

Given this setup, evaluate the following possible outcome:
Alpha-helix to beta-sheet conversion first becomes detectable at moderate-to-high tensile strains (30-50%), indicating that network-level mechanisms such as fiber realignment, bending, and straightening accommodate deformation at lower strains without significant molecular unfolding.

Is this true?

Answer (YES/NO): NO